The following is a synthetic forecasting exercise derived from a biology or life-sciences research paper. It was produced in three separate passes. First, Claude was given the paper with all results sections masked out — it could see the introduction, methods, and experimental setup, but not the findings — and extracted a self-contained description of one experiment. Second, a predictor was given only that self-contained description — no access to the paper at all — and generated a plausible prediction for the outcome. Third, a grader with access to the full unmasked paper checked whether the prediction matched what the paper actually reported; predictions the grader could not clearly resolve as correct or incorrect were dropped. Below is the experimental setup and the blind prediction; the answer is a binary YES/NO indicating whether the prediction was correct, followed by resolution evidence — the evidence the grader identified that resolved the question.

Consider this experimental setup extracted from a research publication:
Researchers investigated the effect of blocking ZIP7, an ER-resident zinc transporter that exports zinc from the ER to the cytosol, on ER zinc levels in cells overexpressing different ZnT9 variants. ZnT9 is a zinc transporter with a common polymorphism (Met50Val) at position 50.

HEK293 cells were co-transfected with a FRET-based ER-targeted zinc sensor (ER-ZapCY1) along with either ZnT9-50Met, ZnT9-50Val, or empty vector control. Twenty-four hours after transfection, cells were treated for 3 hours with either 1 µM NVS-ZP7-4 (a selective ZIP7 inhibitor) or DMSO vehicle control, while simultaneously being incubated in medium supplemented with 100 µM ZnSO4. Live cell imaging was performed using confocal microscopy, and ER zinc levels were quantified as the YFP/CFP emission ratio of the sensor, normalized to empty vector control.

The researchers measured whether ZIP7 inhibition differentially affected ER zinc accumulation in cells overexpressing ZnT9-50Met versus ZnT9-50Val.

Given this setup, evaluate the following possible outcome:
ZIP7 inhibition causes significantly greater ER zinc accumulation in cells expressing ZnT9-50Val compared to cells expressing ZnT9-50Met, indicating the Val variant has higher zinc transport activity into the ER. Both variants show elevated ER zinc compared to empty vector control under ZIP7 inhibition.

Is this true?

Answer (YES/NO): NO